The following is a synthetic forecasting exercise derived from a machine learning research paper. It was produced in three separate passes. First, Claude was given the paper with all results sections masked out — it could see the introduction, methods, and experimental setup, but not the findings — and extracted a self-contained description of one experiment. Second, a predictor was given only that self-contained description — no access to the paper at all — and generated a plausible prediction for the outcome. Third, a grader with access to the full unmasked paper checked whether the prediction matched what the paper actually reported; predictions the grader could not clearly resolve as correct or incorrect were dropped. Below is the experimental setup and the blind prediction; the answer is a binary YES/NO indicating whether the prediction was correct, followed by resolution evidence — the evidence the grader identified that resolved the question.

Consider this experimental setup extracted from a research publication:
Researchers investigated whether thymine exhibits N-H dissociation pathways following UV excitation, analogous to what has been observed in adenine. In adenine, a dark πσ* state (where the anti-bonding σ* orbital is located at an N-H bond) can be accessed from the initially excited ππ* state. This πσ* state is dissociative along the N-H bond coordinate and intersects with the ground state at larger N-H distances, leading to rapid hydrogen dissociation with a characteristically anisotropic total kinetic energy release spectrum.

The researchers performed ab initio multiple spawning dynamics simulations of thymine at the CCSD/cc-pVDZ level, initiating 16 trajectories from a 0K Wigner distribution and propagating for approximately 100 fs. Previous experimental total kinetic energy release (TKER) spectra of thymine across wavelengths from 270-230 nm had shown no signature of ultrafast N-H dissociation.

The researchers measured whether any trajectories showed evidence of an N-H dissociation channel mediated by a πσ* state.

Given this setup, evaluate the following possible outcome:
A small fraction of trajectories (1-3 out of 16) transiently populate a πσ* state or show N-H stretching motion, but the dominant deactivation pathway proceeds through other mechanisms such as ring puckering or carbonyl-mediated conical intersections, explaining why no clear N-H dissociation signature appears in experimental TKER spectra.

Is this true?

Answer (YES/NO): NO